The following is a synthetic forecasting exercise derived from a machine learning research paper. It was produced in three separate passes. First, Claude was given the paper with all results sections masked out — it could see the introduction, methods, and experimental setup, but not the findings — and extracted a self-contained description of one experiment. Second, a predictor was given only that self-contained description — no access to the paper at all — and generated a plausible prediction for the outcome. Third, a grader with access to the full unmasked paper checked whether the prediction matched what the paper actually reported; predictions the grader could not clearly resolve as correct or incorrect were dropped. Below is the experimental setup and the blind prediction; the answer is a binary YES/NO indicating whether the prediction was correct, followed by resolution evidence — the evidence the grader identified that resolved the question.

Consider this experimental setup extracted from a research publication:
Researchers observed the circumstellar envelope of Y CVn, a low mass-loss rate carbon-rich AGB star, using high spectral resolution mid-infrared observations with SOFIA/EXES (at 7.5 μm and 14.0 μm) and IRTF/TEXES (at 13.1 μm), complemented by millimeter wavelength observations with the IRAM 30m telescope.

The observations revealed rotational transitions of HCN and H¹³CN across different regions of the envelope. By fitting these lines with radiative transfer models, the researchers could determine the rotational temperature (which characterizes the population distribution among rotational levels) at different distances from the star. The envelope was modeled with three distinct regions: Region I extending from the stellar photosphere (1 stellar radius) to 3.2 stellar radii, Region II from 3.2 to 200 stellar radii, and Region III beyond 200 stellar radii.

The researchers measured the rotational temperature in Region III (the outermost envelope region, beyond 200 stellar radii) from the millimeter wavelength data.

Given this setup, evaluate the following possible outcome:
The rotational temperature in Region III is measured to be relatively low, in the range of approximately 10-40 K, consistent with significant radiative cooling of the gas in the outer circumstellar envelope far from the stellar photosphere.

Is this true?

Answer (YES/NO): NO